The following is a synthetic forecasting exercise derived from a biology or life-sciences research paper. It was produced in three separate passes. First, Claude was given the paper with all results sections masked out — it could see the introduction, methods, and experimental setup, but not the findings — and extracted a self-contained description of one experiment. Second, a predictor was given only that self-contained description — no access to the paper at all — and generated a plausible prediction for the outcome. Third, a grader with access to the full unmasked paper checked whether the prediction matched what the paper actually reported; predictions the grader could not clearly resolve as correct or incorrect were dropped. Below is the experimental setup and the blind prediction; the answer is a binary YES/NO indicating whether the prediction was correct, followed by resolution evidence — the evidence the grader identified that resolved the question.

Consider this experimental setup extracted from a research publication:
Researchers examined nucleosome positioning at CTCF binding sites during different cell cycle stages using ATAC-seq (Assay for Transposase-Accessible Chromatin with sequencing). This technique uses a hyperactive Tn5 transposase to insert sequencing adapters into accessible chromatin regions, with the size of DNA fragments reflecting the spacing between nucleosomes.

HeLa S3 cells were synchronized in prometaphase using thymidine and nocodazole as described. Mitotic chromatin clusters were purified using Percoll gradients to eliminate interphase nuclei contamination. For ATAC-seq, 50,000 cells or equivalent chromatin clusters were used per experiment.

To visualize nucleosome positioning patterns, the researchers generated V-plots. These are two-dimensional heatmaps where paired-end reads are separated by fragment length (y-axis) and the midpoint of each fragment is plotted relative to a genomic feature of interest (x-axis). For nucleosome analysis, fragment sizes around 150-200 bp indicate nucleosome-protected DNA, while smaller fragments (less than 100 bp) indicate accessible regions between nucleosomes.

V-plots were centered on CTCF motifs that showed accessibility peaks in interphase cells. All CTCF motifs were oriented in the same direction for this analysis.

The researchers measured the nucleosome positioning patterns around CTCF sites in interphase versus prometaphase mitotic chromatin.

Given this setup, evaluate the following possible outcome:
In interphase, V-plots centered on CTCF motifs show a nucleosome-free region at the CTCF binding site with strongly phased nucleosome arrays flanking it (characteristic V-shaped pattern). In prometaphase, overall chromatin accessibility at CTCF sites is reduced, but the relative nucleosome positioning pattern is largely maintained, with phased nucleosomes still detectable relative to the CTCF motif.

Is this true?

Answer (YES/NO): NO